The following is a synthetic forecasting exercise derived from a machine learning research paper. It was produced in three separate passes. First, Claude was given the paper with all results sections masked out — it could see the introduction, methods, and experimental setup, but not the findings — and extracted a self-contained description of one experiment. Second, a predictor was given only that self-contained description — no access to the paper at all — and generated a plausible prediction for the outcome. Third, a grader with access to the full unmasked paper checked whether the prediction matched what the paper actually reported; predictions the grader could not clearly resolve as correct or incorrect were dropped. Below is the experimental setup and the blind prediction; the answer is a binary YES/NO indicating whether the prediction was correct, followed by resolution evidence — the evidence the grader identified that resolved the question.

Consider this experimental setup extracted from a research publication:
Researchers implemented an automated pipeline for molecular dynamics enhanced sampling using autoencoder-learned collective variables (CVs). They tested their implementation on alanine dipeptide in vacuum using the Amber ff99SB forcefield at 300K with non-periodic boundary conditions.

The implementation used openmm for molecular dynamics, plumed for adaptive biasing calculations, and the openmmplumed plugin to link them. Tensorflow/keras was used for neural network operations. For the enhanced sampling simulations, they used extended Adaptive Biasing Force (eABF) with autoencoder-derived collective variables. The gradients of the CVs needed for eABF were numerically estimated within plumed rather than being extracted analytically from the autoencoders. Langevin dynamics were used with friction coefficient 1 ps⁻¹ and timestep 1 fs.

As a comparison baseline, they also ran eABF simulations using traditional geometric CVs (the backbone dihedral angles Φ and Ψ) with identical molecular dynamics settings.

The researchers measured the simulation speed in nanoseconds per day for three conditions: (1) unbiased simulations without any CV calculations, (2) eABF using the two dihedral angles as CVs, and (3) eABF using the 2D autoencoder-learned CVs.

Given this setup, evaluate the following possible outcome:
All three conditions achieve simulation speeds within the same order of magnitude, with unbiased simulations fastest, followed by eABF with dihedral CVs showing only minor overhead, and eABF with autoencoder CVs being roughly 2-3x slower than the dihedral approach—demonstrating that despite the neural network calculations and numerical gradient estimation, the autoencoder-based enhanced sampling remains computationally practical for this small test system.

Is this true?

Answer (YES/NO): NO